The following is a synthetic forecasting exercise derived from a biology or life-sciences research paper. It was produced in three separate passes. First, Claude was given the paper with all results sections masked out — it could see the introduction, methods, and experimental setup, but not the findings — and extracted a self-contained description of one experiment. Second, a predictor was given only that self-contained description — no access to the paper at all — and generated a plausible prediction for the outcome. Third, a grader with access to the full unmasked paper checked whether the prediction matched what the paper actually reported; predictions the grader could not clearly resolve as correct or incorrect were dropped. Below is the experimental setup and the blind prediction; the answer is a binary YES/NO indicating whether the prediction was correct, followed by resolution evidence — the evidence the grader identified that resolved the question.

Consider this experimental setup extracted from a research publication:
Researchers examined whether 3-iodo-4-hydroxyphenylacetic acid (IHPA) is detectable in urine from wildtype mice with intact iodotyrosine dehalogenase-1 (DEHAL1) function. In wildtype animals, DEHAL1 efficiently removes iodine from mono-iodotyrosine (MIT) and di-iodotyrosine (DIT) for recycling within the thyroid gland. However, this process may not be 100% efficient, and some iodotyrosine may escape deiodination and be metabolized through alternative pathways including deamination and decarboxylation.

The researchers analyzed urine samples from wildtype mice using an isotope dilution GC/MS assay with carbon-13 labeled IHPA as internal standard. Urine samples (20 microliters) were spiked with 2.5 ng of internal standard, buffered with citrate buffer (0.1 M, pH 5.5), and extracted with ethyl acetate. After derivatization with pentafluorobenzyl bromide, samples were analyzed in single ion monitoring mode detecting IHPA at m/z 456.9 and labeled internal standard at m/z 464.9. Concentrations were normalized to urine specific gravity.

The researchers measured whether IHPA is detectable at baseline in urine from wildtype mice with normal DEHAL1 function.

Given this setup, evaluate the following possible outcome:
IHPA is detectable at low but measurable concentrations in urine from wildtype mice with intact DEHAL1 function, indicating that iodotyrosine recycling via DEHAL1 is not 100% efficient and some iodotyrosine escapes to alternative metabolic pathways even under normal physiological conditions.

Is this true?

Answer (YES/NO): YES